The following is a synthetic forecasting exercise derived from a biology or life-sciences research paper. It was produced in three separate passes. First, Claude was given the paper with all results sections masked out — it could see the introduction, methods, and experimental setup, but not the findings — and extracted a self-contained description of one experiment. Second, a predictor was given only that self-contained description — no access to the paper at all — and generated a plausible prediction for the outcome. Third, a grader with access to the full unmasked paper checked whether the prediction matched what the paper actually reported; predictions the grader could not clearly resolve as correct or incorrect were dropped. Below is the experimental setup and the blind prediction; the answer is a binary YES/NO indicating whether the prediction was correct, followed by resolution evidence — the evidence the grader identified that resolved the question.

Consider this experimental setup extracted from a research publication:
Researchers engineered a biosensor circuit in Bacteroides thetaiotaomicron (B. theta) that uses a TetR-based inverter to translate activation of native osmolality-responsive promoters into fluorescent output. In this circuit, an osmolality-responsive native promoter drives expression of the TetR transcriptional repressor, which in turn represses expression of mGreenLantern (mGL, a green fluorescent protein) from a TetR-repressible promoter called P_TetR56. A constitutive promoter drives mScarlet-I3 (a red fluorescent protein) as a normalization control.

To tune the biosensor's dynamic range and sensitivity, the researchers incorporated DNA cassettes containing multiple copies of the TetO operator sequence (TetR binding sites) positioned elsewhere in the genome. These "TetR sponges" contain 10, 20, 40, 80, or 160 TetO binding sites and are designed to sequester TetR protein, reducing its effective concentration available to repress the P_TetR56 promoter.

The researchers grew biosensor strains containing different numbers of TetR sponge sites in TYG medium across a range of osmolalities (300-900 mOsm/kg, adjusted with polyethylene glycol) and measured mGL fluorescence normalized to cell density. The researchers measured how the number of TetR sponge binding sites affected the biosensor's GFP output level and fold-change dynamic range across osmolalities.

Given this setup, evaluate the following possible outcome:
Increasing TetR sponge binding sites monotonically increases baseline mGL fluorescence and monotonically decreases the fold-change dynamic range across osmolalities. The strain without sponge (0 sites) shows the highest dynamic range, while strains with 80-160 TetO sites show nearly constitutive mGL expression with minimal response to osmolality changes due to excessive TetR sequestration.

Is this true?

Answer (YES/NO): NO